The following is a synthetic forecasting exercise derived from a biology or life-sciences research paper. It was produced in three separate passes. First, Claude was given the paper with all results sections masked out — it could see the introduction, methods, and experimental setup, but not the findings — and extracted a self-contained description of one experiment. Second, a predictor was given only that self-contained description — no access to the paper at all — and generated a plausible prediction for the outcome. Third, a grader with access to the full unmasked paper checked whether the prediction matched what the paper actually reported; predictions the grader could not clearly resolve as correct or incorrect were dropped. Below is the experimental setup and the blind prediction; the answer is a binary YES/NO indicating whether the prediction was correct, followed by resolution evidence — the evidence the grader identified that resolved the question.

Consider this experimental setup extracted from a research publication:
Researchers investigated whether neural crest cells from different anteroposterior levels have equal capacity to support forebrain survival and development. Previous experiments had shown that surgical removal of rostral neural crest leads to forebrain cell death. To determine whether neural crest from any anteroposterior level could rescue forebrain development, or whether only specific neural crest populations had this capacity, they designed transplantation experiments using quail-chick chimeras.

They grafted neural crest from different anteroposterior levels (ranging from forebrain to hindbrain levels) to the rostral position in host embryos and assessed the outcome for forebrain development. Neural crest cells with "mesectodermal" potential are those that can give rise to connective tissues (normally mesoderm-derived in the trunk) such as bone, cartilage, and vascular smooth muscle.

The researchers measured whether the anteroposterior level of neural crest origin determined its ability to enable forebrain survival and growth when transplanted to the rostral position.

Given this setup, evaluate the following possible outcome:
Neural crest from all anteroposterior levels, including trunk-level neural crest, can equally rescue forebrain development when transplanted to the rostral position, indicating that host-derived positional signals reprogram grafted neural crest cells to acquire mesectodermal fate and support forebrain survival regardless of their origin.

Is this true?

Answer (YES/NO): NO